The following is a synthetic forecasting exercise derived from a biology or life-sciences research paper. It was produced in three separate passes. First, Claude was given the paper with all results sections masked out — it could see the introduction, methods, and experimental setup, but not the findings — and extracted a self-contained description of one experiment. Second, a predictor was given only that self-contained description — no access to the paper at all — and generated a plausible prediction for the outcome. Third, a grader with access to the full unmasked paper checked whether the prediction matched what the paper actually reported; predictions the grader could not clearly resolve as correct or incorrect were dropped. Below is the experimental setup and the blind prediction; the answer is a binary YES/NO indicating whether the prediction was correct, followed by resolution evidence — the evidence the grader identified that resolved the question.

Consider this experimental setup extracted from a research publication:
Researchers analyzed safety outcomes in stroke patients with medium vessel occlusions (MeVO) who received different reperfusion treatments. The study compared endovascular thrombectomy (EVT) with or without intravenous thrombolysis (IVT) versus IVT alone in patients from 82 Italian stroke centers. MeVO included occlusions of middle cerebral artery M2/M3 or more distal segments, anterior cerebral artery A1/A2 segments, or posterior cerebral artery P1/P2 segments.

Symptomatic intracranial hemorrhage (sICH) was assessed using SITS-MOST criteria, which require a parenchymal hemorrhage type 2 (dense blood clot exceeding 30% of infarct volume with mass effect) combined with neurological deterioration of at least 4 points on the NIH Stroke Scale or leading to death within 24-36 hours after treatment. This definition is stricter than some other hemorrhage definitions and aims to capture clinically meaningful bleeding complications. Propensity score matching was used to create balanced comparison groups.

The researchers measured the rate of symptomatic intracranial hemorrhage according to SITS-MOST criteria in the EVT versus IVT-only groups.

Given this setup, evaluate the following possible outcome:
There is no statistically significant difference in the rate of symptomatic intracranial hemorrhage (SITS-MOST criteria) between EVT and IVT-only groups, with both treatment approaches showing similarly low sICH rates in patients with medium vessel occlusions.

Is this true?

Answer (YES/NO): YES